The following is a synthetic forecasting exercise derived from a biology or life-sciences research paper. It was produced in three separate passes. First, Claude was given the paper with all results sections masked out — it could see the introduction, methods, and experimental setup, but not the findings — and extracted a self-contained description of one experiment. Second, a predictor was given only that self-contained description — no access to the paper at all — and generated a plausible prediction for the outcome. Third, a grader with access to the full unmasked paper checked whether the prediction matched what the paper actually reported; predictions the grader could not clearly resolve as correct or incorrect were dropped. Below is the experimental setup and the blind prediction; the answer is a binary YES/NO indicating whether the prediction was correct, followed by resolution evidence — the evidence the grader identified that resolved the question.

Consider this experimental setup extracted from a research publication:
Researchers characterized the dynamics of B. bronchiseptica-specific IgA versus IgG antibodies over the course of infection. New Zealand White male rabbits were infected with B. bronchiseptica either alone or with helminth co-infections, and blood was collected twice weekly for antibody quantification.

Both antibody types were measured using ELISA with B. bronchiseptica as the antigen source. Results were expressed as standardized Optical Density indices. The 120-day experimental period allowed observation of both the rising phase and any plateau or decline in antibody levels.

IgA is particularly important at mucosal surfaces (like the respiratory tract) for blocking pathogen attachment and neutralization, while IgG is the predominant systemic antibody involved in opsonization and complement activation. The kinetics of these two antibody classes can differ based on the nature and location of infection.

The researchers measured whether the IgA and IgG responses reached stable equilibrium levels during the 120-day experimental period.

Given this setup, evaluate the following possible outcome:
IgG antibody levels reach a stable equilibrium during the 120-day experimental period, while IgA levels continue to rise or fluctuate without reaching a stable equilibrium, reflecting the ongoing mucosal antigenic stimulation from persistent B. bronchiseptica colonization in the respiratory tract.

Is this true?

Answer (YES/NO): NO